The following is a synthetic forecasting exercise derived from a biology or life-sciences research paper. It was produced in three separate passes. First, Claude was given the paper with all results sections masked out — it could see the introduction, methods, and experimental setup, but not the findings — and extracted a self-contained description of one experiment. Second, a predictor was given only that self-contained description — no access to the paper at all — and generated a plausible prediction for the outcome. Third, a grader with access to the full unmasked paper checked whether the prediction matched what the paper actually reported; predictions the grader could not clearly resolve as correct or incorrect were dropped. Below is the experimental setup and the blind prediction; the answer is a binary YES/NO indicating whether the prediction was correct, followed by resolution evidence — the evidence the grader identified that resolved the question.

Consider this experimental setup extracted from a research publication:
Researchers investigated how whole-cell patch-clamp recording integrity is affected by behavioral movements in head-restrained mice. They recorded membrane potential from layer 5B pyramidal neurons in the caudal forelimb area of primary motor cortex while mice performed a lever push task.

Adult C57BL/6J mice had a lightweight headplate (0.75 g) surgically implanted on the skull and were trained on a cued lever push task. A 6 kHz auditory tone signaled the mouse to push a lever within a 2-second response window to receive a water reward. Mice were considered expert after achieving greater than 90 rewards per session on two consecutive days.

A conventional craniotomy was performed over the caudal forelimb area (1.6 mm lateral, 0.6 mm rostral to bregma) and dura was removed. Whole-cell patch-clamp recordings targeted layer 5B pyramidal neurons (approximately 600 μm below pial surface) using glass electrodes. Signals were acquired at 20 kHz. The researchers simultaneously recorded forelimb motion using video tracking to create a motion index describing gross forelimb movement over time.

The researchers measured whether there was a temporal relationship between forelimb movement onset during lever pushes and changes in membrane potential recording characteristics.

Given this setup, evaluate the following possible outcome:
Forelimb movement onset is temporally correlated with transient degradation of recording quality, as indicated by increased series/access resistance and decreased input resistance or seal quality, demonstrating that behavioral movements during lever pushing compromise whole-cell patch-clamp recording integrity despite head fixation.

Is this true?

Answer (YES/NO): NO